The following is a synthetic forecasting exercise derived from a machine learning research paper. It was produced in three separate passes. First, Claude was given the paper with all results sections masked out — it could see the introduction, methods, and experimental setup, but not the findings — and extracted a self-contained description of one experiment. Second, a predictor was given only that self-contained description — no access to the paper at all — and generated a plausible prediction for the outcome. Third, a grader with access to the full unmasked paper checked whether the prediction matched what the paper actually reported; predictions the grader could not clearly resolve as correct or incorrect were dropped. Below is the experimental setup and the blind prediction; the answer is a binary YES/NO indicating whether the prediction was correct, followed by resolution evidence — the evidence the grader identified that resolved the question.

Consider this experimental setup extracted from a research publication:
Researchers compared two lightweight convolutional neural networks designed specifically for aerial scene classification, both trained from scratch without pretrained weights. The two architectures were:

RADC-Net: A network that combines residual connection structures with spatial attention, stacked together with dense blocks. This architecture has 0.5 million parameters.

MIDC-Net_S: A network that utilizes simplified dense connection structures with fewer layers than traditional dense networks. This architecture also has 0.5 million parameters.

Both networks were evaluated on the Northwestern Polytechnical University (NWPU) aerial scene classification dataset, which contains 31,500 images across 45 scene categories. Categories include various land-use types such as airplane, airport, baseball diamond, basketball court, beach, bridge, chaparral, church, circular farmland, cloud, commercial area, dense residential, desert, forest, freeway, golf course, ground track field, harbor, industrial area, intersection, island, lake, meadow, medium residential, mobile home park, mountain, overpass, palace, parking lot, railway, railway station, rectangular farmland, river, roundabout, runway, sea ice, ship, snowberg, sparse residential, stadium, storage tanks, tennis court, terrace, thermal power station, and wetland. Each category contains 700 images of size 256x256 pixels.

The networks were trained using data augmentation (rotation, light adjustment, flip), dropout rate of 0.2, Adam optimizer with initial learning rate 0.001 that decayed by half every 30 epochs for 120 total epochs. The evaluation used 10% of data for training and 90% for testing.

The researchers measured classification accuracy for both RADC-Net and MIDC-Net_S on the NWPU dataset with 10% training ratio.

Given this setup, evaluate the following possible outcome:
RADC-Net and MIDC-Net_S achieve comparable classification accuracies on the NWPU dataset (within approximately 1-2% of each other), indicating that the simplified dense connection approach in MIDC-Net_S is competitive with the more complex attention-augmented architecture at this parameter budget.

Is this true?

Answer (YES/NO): YES